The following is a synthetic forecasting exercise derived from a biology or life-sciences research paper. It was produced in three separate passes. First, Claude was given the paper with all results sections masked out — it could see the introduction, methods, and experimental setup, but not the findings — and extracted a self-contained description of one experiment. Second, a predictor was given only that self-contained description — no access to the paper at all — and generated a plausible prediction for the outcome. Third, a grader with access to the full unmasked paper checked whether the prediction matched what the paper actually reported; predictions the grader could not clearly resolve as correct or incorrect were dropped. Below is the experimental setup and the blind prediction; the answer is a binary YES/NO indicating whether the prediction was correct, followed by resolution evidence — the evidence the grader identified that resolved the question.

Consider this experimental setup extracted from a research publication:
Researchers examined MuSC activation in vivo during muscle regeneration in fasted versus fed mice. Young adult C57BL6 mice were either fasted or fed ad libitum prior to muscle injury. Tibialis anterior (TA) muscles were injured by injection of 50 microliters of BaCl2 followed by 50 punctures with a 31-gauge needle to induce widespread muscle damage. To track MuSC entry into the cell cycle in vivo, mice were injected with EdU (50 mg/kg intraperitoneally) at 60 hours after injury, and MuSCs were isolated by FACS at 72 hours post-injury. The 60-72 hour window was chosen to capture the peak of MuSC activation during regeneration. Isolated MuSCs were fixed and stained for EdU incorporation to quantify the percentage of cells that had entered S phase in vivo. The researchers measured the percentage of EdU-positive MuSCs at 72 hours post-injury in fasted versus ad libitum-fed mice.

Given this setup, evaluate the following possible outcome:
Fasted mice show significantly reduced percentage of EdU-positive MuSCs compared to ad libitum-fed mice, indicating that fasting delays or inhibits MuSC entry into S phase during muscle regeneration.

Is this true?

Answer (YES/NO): YES